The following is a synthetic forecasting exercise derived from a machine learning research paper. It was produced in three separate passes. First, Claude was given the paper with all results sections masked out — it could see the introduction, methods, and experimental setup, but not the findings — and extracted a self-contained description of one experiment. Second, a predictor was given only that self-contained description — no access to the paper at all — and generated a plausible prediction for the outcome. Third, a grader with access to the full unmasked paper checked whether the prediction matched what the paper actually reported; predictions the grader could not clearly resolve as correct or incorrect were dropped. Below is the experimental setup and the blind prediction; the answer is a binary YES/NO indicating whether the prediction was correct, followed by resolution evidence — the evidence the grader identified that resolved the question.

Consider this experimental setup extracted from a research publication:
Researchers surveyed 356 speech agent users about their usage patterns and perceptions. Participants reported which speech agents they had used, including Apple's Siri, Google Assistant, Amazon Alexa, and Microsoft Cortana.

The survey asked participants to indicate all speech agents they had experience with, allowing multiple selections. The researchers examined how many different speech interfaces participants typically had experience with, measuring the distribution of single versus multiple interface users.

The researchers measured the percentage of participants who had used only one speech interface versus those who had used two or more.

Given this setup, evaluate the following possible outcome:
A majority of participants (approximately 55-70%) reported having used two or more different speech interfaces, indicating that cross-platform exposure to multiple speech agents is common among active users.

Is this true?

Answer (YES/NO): NO